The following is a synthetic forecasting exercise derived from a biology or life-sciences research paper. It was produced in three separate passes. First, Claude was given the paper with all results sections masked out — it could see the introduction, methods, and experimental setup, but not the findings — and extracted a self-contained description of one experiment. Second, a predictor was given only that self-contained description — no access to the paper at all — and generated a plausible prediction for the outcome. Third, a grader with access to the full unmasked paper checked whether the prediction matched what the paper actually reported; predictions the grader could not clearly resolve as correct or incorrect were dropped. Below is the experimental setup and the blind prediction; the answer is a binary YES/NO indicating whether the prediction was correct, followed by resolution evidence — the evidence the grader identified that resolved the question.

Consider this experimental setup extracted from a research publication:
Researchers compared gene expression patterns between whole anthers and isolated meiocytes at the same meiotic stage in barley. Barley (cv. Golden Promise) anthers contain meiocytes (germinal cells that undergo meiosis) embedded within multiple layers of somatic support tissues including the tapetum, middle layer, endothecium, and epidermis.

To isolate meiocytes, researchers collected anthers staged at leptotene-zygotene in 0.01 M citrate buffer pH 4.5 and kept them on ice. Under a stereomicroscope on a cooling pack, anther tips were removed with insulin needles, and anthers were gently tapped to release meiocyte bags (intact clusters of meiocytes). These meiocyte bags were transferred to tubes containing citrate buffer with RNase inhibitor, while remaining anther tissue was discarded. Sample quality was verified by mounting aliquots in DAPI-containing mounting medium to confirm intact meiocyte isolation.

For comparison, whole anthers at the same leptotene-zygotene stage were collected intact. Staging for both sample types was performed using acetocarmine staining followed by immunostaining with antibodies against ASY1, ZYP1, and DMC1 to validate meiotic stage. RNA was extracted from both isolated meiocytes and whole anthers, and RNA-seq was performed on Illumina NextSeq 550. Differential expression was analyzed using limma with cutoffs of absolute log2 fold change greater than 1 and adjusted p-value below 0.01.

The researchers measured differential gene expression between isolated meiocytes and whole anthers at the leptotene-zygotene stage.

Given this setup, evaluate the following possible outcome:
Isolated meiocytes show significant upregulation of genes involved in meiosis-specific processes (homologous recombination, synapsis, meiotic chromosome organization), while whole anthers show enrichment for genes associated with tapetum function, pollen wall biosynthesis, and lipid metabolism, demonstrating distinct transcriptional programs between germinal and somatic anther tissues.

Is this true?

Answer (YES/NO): NO